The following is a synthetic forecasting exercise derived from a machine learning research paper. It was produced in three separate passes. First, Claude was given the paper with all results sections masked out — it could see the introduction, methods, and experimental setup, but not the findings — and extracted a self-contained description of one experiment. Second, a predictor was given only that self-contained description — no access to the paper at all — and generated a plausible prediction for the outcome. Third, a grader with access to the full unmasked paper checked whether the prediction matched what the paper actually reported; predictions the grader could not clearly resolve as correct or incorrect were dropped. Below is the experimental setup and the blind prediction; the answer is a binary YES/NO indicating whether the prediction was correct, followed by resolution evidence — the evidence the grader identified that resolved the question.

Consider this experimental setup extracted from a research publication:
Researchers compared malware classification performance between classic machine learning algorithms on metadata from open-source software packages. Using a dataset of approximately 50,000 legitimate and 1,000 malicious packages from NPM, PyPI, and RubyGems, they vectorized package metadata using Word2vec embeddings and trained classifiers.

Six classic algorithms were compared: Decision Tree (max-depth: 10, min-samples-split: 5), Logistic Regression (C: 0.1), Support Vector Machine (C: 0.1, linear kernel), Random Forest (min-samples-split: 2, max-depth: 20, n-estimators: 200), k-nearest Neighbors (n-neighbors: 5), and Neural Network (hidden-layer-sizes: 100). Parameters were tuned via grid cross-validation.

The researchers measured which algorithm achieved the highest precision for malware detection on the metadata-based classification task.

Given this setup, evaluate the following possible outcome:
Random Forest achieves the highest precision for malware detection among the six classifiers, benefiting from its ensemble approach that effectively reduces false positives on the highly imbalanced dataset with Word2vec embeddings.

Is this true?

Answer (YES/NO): YES